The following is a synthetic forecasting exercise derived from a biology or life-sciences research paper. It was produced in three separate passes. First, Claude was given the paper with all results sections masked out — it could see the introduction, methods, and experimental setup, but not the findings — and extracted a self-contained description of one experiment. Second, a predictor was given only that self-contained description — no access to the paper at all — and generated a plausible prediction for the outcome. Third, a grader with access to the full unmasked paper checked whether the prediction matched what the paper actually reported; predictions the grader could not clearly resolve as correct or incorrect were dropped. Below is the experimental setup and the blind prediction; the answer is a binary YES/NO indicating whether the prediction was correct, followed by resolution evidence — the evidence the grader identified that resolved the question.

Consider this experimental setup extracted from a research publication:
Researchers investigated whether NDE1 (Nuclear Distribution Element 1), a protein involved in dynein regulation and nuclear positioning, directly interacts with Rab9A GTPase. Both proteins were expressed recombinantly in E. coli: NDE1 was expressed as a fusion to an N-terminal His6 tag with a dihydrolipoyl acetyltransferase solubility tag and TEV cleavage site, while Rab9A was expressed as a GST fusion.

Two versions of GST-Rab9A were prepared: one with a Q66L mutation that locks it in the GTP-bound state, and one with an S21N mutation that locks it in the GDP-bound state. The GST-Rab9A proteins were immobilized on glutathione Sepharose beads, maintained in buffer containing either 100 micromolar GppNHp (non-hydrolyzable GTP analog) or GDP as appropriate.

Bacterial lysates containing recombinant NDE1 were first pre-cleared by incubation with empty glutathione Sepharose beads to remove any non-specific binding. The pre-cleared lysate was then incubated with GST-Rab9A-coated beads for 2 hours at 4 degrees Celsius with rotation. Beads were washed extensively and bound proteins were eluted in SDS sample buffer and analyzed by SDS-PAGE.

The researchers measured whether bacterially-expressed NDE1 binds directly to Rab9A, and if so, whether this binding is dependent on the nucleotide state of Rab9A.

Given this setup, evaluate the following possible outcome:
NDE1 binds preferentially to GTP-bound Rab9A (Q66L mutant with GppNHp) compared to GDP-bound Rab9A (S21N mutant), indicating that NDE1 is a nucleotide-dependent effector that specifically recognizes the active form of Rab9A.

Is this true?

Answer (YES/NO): YES